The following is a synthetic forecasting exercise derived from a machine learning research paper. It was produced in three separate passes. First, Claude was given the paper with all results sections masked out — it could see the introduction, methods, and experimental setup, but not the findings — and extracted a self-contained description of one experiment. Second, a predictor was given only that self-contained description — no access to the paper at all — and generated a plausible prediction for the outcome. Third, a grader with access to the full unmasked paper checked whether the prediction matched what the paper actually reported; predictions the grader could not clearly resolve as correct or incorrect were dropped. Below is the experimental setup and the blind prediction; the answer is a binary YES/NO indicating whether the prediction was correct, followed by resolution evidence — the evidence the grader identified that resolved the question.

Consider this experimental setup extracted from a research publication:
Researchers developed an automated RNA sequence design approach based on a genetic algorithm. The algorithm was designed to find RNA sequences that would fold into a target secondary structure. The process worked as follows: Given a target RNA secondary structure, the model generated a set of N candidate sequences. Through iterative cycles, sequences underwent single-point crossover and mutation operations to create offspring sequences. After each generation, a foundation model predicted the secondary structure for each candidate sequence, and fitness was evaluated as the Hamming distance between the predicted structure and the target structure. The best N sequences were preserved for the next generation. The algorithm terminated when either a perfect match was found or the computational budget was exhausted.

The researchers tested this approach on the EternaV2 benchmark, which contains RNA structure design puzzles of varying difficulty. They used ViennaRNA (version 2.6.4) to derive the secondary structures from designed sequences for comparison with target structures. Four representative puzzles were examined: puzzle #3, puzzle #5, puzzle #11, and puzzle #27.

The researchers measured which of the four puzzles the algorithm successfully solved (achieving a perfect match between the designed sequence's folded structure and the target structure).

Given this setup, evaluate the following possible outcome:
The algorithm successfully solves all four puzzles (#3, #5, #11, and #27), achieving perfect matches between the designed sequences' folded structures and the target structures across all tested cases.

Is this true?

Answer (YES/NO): NO